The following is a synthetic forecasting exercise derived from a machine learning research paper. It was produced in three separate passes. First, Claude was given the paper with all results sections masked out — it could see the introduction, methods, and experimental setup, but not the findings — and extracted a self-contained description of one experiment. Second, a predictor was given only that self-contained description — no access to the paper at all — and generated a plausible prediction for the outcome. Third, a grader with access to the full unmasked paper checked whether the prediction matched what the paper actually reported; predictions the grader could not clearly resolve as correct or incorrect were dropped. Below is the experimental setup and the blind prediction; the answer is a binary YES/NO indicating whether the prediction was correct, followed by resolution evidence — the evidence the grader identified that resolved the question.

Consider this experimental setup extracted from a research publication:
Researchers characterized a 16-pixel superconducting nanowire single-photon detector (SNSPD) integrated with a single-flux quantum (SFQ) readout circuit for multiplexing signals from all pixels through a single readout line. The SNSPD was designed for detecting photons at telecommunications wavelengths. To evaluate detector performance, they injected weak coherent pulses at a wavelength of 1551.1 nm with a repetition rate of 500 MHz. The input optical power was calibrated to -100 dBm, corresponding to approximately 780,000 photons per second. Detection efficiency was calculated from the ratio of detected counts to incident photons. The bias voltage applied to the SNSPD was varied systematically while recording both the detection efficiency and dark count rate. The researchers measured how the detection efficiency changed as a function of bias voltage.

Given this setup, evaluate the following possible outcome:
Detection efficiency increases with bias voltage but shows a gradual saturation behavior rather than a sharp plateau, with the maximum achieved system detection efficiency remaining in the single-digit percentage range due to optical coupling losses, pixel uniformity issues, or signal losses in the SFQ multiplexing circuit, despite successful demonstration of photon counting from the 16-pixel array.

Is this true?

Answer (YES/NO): NO